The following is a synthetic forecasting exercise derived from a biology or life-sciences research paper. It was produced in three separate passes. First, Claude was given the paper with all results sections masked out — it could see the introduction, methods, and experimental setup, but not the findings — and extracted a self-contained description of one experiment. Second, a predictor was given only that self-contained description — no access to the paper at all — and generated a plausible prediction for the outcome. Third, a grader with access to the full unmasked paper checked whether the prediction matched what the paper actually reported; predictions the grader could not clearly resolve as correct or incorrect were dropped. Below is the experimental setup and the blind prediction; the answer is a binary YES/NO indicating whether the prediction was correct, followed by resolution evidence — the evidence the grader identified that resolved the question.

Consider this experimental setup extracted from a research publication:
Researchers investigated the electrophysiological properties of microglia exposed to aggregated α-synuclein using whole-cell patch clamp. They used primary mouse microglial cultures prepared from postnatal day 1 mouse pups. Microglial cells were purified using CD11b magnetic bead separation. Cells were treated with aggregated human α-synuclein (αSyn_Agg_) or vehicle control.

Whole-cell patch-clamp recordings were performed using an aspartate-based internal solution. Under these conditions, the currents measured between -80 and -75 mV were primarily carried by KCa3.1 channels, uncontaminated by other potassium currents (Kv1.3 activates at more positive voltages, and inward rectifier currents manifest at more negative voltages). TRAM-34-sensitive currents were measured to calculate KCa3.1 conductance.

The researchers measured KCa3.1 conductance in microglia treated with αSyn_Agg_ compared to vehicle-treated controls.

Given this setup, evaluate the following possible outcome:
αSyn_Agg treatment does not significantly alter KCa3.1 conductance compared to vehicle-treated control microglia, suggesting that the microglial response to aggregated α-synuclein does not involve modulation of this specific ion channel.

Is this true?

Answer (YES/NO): NO